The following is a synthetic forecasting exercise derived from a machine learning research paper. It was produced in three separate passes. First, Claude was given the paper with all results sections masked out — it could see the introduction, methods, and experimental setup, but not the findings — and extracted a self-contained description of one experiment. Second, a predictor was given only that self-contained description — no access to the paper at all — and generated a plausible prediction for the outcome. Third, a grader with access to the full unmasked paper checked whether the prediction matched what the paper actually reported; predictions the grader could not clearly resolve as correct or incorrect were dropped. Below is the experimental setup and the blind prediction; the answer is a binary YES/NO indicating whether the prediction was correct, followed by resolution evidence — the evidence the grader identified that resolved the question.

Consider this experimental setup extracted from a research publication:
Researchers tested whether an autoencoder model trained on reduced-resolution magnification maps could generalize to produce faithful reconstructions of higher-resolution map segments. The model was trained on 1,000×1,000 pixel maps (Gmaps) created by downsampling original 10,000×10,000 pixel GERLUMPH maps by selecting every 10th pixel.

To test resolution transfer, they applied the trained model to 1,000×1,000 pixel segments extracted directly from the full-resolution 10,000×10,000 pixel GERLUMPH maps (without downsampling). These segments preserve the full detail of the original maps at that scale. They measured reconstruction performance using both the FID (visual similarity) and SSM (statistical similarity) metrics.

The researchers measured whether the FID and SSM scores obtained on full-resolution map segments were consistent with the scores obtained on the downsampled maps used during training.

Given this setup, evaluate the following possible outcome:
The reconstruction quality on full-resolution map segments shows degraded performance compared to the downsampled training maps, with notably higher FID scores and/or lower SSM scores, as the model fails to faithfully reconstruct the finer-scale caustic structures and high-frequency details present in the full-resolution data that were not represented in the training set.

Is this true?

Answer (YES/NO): NO